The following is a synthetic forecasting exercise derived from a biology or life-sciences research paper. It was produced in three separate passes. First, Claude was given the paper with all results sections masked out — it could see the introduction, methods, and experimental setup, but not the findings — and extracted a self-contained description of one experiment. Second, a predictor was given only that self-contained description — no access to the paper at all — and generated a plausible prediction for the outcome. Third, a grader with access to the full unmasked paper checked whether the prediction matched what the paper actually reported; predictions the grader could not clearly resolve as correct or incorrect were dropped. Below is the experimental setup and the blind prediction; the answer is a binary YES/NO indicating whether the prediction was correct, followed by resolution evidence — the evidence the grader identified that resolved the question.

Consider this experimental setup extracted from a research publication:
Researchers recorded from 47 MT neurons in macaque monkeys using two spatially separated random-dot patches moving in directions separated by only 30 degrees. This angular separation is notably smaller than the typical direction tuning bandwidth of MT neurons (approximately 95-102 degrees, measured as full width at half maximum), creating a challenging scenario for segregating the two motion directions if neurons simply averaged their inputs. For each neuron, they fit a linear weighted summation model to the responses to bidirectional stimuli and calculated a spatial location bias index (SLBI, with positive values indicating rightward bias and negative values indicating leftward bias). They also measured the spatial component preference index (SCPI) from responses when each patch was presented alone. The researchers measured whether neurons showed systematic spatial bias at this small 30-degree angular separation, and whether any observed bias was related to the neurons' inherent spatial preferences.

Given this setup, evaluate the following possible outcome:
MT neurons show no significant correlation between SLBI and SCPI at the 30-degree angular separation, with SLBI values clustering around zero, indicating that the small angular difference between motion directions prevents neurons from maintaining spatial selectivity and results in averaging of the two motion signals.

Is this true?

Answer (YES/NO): NO